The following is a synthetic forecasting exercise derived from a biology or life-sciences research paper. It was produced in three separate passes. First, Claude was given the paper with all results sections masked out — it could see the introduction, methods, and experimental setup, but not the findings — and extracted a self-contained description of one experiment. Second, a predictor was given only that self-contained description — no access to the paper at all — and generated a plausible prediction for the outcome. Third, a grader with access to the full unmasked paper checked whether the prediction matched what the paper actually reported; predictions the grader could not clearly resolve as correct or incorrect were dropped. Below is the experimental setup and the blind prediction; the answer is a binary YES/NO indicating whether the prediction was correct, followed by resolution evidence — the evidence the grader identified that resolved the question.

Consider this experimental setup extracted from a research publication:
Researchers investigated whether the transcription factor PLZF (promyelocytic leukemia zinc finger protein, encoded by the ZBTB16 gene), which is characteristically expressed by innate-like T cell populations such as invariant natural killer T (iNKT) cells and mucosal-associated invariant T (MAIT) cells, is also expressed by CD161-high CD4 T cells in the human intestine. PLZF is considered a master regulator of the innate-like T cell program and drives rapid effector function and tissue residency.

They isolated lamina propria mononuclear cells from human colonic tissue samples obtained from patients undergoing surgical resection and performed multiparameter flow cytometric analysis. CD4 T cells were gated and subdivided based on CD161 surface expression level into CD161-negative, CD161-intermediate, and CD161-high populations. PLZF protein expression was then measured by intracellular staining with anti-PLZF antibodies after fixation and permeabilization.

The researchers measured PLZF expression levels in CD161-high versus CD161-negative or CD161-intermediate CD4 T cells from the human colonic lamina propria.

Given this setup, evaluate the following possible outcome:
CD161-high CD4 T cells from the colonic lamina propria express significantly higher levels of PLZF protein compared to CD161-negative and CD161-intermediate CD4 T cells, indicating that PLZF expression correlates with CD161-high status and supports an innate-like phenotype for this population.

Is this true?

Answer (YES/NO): YES